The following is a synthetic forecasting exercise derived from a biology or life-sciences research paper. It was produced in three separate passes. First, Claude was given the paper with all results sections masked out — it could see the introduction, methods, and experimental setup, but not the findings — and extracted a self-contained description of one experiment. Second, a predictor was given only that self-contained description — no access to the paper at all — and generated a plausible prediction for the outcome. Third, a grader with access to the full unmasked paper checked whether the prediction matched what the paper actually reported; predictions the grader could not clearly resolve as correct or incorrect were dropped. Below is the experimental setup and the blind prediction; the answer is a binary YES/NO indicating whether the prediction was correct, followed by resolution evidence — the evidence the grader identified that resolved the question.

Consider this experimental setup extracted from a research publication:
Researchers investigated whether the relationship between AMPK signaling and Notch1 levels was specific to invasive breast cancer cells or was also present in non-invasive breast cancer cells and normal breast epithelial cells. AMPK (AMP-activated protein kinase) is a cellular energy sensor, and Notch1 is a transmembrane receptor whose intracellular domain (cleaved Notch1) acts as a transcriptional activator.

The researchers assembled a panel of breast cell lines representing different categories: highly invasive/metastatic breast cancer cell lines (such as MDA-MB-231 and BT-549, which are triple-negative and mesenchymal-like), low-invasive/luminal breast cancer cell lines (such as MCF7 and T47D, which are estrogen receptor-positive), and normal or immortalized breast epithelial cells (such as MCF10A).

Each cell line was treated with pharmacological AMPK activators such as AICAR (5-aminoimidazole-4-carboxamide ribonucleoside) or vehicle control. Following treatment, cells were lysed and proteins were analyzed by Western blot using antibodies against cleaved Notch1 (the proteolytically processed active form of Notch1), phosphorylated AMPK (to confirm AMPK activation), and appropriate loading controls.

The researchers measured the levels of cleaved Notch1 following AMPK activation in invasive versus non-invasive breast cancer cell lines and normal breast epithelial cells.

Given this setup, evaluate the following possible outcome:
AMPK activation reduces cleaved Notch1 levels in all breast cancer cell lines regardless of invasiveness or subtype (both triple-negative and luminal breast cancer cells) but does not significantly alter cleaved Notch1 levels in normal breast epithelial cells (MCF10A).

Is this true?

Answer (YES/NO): NO